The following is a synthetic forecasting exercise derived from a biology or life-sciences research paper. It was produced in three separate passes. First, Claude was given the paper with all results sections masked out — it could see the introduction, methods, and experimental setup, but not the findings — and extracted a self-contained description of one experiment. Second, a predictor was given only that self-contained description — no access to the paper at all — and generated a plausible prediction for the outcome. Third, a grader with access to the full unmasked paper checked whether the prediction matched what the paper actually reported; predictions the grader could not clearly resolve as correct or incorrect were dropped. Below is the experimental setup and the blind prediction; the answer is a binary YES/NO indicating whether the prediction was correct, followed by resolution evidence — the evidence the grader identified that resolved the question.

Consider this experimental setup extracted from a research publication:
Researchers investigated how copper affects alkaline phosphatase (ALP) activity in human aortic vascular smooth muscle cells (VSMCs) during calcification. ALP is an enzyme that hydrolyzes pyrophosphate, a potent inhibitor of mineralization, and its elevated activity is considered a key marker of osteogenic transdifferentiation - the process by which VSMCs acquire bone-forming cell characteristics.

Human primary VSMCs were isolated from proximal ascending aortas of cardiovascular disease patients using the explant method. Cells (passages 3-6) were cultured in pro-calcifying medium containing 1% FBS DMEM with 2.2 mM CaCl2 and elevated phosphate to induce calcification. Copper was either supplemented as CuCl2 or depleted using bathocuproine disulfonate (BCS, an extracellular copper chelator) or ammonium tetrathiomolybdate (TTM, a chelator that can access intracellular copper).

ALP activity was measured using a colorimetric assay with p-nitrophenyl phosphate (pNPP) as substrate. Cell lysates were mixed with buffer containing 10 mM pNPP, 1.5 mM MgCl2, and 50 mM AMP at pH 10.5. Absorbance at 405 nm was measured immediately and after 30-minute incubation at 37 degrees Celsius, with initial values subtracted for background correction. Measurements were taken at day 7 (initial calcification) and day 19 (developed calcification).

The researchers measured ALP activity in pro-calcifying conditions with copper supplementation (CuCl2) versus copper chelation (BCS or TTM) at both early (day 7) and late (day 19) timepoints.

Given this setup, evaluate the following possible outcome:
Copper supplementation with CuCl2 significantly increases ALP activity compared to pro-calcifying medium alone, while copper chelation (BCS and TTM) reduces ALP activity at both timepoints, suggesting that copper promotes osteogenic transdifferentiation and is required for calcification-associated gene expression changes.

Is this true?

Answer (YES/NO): NO